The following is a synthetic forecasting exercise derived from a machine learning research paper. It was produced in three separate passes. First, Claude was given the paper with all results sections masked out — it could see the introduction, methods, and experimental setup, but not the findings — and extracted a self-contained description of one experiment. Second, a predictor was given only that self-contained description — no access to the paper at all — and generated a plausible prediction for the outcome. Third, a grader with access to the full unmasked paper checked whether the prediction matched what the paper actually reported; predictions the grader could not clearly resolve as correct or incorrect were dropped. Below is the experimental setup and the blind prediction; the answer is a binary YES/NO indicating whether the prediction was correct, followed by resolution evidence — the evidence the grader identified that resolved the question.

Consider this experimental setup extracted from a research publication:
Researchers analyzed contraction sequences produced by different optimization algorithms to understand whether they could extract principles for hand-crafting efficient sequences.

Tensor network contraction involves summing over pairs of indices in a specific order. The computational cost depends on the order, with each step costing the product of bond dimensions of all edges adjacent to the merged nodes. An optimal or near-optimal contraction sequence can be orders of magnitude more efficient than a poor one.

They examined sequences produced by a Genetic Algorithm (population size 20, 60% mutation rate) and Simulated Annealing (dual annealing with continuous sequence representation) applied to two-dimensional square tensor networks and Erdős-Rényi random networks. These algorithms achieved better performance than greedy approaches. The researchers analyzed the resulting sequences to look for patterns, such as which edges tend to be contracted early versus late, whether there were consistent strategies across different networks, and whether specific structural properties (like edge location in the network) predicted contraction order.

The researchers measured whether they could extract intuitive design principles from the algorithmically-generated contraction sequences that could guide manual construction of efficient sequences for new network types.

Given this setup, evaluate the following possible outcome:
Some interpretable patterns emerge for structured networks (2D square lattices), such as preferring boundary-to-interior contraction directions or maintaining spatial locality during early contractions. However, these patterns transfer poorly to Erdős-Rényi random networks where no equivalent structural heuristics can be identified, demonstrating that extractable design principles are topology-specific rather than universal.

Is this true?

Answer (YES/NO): NO